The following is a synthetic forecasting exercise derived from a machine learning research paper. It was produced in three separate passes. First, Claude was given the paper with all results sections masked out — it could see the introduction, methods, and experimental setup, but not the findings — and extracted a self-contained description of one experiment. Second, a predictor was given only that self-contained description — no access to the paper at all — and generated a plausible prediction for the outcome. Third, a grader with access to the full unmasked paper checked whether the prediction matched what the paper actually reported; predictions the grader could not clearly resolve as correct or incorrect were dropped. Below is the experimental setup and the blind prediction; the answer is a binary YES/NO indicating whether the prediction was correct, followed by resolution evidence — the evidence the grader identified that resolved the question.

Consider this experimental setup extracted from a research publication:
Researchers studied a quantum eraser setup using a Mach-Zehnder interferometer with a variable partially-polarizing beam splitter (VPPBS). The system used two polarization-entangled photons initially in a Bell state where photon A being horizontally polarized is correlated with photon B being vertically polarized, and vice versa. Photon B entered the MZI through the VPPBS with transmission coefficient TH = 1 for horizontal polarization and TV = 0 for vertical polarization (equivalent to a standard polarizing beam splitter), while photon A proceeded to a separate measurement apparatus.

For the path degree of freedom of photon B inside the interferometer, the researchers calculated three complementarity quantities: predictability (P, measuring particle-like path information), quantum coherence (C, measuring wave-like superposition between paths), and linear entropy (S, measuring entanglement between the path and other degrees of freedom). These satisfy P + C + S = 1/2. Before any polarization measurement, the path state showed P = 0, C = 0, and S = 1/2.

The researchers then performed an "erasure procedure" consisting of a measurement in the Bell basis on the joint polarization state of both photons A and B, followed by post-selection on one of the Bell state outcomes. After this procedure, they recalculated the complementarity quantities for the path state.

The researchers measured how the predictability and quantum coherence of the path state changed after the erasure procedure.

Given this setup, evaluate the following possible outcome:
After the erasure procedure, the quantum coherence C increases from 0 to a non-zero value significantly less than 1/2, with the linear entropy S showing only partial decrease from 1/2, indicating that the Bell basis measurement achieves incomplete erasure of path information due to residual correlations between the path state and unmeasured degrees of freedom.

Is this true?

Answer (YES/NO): NO